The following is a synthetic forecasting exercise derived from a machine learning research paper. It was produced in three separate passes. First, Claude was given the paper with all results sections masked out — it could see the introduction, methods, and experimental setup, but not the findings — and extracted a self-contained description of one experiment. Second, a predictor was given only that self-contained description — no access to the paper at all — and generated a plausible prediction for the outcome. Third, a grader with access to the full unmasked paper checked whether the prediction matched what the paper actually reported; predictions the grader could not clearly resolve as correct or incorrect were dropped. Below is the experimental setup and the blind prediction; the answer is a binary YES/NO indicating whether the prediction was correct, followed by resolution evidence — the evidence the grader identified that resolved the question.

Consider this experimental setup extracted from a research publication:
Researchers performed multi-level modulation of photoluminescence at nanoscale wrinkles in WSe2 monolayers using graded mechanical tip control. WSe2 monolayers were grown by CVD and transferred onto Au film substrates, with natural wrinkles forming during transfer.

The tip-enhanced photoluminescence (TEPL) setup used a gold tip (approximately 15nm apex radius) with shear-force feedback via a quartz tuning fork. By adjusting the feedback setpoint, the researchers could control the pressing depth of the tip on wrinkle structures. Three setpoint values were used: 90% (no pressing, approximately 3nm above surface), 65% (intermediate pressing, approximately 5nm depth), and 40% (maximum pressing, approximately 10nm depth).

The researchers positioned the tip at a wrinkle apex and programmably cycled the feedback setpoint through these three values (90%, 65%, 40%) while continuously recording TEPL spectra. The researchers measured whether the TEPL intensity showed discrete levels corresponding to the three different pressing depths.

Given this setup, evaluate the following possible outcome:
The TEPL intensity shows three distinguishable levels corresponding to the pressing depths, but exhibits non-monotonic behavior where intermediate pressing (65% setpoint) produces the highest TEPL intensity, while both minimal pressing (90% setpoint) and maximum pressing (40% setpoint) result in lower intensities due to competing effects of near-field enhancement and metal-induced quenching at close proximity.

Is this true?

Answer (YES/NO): NO